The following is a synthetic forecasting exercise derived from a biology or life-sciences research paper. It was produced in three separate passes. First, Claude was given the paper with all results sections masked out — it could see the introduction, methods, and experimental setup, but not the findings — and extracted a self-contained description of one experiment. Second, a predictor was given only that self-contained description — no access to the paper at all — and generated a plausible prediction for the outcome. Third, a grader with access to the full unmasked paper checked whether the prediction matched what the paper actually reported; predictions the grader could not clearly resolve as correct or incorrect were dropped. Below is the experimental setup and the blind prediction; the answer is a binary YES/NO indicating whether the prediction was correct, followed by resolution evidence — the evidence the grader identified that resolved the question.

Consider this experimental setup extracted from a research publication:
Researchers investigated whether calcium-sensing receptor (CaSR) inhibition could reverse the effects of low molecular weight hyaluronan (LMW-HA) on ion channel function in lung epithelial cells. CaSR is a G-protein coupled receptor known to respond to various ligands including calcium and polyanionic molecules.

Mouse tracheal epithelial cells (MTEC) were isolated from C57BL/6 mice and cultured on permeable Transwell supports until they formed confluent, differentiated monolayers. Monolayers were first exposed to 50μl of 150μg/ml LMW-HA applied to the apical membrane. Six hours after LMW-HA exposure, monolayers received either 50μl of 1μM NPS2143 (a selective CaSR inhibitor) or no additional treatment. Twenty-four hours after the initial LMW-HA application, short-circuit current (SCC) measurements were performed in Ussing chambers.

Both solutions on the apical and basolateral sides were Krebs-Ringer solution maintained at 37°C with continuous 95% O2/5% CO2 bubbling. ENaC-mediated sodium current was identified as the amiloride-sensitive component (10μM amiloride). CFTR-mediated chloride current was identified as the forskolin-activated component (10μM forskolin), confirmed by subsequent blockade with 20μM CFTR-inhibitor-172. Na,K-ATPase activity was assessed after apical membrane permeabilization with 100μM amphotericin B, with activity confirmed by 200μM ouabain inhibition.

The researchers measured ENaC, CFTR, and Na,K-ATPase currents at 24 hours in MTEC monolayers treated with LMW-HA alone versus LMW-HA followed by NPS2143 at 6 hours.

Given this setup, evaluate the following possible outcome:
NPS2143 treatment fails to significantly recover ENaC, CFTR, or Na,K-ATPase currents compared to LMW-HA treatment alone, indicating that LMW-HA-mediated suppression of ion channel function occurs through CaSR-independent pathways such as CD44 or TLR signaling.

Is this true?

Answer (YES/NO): NO